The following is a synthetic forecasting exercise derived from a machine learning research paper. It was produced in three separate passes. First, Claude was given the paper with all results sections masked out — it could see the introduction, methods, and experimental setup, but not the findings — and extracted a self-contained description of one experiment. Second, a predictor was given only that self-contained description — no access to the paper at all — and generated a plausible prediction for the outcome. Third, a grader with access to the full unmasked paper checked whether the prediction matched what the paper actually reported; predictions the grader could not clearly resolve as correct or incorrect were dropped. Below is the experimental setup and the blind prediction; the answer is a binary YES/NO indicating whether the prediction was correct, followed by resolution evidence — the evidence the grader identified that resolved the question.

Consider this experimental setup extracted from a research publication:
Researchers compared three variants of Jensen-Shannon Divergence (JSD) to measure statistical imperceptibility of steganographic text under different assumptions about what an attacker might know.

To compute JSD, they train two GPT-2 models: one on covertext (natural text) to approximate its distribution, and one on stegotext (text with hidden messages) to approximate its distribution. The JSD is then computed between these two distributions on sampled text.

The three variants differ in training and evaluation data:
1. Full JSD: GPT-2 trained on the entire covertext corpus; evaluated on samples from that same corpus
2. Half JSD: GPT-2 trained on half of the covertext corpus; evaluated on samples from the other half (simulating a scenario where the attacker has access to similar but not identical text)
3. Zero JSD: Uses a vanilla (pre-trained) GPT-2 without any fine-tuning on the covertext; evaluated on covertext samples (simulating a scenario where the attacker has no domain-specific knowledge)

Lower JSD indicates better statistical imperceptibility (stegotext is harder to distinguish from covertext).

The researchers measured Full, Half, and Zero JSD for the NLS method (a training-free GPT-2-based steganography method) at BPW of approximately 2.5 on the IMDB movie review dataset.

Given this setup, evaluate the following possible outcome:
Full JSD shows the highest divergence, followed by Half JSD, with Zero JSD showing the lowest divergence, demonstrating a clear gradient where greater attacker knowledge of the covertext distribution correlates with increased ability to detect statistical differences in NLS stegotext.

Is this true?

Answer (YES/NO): YES